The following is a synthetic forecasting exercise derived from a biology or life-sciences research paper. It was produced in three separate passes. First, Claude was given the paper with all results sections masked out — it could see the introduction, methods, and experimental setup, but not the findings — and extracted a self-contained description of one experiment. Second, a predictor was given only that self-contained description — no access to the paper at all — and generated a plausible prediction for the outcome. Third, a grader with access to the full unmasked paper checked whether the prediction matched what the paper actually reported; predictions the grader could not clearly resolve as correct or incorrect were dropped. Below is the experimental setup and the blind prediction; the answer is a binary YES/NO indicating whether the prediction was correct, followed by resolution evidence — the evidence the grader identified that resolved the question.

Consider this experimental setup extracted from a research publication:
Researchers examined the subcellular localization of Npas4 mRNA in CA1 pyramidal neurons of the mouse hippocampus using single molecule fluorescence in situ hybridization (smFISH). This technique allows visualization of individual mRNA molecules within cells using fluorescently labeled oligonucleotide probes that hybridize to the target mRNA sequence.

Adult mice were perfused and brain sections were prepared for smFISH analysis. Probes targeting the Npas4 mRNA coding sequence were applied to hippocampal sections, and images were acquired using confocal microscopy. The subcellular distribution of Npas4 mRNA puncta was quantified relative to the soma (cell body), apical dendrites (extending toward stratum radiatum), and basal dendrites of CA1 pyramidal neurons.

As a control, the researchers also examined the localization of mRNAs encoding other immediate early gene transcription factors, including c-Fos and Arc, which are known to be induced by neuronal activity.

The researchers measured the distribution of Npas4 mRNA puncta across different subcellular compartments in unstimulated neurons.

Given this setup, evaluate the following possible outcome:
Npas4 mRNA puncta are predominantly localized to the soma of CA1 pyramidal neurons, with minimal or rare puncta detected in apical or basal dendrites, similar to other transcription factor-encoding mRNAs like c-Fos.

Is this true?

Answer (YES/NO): NO